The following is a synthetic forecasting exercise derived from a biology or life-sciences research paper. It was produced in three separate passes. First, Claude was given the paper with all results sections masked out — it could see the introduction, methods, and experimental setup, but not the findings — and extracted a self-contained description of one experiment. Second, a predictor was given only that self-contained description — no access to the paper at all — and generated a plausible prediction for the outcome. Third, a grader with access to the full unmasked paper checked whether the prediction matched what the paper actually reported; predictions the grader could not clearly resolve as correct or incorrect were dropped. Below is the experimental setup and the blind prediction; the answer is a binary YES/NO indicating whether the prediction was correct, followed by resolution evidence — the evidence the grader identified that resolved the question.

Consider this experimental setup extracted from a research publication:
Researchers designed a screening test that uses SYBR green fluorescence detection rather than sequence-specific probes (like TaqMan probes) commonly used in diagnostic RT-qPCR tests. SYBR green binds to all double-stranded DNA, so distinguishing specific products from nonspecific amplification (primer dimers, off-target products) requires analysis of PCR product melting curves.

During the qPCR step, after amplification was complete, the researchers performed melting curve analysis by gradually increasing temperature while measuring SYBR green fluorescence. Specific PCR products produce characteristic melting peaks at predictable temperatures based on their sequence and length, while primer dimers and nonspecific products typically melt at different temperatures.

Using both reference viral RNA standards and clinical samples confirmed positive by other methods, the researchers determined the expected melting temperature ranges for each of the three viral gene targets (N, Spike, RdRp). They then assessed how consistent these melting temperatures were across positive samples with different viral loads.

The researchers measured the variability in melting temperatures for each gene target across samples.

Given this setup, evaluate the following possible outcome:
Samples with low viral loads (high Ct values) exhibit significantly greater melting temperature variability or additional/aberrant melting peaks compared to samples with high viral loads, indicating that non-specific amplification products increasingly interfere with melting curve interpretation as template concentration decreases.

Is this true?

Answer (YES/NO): YES